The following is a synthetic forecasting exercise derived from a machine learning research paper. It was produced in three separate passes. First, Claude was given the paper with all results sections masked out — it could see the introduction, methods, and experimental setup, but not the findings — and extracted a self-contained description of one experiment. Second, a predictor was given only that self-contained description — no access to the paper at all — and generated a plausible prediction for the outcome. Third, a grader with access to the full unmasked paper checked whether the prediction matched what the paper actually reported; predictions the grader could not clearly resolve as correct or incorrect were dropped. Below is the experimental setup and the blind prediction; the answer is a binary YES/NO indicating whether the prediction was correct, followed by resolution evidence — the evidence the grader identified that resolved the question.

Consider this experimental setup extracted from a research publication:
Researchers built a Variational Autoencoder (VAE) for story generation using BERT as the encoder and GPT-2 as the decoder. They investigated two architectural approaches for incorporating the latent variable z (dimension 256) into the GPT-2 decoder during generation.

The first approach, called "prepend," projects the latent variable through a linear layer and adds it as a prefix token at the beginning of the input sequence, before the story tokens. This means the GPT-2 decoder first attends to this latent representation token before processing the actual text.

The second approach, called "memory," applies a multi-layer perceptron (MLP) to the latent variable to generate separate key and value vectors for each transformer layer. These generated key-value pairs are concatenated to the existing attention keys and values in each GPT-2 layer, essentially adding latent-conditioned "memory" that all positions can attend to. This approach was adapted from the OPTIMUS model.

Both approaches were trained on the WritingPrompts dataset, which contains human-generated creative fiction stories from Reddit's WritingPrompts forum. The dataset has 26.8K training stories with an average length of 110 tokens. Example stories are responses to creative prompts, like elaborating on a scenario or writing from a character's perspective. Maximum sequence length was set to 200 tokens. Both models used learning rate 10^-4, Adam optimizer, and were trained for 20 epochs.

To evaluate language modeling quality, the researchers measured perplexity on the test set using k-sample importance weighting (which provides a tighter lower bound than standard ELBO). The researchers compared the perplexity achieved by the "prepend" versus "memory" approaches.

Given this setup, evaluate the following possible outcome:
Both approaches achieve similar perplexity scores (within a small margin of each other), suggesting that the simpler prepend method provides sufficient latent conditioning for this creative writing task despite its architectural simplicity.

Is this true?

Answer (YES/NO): NO